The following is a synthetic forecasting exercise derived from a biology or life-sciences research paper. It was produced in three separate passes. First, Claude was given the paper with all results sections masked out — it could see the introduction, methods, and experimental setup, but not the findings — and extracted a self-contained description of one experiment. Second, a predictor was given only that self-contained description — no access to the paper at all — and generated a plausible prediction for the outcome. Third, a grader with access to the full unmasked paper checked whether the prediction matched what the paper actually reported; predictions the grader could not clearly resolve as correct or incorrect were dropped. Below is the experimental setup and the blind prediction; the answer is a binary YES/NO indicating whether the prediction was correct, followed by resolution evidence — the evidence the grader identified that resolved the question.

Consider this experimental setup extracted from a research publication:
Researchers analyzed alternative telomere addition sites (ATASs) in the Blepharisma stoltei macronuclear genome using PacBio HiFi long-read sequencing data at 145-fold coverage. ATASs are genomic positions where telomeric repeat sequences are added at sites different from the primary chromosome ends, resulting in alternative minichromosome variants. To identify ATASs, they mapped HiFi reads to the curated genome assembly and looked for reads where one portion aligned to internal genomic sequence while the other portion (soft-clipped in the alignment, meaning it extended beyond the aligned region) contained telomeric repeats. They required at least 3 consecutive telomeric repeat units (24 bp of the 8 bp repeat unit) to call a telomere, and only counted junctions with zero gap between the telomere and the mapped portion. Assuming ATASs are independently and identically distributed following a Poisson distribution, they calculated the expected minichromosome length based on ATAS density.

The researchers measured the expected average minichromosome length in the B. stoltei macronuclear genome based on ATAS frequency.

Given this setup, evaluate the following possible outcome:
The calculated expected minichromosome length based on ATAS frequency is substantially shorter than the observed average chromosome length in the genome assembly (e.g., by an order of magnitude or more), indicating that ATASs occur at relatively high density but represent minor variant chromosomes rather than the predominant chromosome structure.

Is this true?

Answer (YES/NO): NO